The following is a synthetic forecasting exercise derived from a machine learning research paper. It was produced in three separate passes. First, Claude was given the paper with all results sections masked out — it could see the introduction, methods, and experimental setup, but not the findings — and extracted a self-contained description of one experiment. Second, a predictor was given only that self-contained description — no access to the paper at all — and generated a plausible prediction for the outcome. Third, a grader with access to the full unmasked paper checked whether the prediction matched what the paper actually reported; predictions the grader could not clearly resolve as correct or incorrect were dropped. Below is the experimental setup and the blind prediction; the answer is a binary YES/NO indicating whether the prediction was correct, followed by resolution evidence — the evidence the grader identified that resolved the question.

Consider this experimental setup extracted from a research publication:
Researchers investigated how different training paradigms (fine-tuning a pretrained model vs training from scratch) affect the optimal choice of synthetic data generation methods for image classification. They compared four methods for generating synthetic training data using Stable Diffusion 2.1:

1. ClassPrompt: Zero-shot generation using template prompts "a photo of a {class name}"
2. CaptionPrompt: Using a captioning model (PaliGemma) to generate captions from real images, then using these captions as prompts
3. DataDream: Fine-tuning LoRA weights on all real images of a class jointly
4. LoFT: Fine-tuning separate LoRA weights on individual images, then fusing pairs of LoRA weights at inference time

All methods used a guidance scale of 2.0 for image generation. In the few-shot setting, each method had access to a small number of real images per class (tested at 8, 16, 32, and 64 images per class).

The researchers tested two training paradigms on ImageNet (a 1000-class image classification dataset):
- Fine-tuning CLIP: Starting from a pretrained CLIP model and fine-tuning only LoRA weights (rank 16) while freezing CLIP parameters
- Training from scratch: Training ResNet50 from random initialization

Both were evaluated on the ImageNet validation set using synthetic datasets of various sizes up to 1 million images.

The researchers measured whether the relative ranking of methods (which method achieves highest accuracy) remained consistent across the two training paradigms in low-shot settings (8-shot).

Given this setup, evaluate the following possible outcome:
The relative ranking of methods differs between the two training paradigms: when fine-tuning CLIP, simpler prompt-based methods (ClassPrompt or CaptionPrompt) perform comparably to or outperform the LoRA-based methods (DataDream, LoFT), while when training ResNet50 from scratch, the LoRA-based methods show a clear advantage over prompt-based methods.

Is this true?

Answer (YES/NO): NO